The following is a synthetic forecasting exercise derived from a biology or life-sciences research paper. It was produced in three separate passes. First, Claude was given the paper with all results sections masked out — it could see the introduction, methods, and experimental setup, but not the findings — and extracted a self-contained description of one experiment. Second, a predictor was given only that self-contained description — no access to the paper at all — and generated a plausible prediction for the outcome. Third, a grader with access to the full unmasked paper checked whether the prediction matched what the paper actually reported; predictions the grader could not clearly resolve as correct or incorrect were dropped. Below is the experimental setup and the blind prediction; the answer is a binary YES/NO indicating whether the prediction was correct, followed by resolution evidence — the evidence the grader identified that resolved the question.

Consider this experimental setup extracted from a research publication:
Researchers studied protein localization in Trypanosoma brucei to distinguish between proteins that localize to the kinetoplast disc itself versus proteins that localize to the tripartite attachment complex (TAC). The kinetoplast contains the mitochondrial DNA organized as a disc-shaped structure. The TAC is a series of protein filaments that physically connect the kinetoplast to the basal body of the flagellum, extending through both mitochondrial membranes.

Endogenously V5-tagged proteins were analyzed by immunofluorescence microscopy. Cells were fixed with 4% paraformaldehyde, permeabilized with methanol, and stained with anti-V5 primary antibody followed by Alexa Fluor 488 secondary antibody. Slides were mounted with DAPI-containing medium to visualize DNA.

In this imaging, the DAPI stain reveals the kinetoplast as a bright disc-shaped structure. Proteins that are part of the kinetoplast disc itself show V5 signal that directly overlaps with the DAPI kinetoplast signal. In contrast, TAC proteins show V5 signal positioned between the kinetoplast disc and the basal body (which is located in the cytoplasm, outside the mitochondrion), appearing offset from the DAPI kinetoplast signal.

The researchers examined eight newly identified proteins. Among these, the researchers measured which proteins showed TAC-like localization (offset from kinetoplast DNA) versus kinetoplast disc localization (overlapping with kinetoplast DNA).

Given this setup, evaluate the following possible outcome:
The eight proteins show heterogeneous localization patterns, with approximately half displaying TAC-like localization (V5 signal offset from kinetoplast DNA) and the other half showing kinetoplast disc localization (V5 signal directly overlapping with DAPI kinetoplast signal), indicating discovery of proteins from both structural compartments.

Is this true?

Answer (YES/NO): NO